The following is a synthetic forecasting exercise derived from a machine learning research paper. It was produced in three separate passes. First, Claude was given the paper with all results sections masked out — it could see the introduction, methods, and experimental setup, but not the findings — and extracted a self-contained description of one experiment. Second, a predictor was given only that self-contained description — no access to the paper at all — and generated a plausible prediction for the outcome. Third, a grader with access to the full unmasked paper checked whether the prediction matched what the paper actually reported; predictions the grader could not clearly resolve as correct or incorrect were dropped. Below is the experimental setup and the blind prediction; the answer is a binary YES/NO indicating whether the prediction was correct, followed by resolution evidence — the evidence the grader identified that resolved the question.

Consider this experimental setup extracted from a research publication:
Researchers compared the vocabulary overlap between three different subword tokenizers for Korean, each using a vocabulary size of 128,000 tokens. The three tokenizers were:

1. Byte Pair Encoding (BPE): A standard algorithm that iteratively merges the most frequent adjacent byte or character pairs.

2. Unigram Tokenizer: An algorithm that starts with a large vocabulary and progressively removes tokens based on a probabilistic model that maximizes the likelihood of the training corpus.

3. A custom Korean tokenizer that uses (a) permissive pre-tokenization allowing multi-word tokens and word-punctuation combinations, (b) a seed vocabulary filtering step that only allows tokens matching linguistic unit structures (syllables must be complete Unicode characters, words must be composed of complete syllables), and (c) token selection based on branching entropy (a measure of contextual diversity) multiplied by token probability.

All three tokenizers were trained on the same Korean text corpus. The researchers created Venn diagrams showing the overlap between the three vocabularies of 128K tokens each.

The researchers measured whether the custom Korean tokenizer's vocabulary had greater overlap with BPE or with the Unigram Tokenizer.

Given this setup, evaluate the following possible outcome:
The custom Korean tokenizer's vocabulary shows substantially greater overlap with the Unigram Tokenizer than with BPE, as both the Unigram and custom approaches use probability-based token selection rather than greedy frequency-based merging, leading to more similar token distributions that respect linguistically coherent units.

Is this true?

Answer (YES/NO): NO